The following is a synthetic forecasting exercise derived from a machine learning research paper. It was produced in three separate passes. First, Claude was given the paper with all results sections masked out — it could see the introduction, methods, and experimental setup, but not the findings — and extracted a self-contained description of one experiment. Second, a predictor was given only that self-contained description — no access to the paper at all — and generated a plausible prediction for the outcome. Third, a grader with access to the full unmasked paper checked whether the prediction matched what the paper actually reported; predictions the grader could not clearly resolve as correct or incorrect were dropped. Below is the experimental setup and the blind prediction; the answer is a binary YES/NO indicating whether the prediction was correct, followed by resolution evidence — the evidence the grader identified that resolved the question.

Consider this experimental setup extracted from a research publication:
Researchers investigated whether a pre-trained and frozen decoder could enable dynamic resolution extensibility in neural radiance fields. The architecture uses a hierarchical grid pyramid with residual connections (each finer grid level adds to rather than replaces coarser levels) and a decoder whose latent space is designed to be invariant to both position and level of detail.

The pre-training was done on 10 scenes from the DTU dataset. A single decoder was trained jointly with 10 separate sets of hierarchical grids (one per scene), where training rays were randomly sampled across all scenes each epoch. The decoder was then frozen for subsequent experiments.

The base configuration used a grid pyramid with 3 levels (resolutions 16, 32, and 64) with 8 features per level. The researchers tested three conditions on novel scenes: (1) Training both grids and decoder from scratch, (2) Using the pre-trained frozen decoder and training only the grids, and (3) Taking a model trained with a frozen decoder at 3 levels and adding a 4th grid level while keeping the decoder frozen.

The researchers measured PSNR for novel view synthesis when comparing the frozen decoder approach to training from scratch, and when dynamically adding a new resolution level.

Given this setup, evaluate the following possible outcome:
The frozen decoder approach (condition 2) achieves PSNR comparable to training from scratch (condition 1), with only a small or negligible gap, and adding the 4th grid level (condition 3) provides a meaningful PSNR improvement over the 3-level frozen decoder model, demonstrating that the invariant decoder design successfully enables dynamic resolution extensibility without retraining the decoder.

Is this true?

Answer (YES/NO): YES